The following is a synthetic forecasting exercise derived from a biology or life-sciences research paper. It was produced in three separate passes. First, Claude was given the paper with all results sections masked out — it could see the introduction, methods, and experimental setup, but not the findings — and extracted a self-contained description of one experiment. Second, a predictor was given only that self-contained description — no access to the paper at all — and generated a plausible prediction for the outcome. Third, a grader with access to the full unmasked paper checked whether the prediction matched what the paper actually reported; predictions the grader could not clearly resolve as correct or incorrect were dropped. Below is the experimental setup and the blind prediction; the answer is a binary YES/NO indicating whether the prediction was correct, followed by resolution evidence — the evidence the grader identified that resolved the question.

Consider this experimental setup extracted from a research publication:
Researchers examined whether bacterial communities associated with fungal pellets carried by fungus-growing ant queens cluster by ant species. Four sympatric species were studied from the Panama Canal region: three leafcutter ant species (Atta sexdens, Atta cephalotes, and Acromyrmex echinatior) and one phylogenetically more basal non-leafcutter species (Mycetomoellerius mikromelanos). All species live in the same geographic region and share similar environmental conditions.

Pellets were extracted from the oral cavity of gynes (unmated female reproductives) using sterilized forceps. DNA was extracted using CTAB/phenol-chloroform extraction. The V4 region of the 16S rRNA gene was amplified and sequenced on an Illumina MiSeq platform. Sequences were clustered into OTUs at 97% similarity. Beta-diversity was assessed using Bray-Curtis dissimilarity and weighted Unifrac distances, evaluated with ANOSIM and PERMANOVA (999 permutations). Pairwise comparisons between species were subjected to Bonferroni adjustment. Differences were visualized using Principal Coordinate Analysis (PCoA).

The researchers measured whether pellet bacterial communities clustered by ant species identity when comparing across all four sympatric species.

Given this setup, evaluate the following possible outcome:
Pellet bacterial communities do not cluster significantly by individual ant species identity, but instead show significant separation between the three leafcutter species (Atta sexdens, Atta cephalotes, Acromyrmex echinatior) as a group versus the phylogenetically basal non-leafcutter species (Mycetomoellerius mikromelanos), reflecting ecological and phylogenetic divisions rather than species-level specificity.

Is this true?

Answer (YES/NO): YES